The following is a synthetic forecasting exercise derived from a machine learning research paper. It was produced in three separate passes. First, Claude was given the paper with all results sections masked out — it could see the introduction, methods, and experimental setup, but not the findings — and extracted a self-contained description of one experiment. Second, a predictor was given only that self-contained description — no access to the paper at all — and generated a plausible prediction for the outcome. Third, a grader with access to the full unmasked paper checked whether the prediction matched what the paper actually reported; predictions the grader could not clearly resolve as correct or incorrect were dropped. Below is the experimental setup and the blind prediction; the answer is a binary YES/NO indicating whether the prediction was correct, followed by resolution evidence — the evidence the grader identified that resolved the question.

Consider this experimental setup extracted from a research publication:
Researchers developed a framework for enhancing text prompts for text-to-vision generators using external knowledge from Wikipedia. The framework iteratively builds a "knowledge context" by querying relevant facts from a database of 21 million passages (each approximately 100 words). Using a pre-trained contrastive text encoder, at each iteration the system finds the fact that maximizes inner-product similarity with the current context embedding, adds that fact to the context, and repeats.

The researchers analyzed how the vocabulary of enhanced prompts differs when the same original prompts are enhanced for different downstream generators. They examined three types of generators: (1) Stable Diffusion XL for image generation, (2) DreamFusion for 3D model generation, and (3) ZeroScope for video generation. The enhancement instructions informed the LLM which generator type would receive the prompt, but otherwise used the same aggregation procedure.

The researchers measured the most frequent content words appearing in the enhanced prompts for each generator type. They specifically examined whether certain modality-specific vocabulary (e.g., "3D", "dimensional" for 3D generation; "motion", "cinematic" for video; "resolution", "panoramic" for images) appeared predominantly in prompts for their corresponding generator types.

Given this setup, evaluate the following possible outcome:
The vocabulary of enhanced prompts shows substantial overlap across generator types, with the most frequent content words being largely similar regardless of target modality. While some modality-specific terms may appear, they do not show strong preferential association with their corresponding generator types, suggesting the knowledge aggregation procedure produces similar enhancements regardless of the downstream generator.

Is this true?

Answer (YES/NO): NO